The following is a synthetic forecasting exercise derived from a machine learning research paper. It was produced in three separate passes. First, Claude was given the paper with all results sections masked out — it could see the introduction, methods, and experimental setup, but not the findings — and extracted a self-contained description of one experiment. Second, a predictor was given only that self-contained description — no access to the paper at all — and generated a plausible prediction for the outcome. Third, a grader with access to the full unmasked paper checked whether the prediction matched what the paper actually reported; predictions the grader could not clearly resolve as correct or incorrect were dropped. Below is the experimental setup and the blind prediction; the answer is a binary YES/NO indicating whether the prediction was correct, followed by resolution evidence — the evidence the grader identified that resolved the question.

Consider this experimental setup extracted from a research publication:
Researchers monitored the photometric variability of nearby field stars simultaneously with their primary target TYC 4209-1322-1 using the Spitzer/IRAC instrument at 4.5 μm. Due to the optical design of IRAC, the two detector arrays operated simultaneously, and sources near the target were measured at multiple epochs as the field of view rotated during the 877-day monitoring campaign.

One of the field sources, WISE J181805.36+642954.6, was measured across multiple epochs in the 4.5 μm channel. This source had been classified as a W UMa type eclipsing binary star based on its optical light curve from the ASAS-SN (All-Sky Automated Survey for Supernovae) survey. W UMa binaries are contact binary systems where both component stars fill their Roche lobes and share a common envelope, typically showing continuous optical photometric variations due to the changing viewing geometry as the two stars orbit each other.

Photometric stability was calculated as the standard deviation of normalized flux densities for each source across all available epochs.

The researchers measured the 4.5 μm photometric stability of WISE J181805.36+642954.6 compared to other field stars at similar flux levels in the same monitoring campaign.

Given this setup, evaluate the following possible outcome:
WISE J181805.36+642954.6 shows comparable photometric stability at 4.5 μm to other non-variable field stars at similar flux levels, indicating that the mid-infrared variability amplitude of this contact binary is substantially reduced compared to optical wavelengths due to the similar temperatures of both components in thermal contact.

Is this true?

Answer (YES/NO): NO